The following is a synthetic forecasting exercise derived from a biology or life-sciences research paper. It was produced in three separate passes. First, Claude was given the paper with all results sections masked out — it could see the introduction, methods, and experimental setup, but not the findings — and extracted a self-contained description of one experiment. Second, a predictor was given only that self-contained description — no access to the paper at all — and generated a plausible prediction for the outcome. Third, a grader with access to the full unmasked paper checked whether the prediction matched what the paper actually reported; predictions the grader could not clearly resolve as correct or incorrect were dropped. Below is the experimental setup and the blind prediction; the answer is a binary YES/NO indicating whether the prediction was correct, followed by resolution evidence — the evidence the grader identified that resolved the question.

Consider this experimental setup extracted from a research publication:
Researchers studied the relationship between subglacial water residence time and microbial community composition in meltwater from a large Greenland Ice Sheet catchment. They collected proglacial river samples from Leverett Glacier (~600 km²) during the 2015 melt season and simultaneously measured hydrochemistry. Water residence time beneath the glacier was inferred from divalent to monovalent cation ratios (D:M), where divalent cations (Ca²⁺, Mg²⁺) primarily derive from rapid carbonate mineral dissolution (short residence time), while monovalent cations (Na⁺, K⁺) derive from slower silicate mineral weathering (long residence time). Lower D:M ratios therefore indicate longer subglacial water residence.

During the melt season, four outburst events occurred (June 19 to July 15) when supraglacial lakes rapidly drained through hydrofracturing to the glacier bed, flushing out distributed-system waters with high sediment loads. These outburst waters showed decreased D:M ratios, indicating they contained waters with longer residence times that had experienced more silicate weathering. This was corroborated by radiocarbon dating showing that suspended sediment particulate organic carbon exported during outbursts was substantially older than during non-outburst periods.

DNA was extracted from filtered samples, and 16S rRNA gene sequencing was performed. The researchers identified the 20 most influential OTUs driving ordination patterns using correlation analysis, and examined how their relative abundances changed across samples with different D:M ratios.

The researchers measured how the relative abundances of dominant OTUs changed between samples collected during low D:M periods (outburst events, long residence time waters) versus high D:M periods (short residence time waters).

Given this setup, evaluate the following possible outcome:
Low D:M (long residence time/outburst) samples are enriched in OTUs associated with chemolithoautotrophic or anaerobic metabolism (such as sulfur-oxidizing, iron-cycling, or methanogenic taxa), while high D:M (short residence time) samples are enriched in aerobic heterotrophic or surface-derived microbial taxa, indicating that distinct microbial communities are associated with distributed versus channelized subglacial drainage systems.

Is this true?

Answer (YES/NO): NO